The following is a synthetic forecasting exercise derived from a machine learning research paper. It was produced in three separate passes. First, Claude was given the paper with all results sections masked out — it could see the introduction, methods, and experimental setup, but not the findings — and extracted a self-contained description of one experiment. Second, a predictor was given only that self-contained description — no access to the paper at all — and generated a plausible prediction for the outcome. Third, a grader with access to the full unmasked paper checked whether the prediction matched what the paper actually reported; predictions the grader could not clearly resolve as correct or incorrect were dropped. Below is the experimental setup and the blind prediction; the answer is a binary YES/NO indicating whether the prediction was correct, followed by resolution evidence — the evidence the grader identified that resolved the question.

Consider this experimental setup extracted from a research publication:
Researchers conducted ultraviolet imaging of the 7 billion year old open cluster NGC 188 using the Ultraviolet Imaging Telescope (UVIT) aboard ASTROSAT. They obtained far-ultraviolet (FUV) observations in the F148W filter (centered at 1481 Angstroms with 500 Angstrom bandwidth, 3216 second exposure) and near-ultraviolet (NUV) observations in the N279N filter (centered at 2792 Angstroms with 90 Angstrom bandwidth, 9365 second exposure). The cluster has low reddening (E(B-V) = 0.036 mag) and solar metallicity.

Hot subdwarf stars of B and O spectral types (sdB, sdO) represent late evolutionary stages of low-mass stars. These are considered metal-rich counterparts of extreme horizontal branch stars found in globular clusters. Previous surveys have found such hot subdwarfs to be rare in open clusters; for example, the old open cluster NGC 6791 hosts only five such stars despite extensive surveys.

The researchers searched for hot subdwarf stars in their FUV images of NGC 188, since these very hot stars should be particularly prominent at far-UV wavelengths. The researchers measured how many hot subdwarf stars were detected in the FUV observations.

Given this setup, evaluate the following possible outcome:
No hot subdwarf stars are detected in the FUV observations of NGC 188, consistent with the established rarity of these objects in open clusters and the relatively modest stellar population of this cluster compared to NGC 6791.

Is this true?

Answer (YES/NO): NO